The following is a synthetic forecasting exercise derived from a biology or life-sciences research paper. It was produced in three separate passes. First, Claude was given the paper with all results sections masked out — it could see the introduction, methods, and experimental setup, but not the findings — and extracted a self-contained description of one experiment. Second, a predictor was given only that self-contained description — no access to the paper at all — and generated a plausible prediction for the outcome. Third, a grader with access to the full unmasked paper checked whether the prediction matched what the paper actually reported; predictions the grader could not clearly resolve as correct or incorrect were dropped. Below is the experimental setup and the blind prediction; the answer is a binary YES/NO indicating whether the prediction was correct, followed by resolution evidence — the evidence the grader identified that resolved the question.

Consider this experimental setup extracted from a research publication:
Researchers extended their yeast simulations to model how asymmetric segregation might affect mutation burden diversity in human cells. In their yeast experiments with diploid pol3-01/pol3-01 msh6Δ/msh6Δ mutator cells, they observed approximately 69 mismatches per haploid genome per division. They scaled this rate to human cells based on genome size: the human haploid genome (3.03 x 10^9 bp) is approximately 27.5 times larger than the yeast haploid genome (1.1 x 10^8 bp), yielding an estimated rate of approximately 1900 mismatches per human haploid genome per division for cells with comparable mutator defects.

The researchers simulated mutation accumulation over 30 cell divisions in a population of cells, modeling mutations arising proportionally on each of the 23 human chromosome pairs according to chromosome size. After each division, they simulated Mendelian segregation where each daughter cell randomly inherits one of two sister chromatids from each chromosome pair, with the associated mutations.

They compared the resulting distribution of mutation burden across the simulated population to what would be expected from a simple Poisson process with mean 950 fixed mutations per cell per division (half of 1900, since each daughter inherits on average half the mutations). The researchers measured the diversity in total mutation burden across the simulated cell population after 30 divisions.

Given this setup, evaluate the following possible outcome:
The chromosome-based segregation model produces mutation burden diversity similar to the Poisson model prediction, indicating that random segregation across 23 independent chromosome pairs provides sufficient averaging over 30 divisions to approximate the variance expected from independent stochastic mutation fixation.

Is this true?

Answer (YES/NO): NO